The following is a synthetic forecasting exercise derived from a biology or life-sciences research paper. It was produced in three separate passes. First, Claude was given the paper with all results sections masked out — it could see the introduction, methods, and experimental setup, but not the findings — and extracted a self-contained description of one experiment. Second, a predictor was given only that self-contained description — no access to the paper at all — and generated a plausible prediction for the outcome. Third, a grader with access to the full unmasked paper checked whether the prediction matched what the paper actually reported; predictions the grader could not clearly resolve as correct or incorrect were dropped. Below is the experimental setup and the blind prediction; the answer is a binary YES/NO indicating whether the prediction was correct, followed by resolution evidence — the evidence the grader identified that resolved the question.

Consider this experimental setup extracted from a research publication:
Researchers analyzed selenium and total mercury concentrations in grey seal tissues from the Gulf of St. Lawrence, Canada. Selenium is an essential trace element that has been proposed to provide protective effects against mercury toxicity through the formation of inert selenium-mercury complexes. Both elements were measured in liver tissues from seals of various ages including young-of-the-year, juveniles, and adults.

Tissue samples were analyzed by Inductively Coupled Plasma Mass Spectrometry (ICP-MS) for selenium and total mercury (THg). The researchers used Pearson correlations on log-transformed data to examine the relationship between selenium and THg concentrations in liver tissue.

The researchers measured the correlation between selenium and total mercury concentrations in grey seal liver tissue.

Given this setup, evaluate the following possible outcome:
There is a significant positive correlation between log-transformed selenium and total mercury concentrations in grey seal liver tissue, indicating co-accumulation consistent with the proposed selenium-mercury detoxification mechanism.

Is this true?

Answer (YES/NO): YES